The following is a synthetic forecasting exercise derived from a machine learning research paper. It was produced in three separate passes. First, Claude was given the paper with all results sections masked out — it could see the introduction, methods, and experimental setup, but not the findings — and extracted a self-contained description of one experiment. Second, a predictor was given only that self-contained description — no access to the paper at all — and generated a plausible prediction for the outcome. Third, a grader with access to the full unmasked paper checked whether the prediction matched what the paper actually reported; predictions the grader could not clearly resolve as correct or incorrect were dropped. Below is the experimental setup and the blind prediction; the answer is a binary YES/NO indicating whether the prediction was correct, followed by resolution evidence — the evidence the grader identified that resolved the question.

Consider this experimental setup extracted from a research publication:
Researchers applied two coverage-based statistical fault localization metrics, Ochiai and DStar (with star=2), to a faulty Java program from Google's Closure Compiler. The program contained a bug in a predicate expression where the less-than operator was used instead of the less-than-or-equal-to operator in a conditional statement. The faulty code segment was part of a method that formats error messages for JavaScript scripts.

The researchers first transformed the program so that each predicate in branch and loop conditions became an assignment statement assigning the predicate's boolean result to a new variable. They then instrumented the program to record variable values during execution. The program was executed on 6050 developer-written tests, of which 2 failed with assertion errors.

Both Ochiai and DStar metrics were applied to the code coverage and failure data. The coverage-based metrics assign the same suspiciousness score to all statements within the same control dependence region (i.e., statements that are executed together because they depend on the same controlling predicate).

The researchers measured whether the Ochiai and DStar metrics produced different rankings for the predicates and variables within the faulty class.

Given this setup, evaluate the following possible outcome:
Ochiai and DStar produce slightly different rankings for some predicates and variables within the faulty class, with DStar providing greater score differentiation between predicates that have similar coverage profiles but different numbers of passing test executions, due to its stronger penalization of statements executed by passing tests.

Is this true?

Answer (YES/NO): NO